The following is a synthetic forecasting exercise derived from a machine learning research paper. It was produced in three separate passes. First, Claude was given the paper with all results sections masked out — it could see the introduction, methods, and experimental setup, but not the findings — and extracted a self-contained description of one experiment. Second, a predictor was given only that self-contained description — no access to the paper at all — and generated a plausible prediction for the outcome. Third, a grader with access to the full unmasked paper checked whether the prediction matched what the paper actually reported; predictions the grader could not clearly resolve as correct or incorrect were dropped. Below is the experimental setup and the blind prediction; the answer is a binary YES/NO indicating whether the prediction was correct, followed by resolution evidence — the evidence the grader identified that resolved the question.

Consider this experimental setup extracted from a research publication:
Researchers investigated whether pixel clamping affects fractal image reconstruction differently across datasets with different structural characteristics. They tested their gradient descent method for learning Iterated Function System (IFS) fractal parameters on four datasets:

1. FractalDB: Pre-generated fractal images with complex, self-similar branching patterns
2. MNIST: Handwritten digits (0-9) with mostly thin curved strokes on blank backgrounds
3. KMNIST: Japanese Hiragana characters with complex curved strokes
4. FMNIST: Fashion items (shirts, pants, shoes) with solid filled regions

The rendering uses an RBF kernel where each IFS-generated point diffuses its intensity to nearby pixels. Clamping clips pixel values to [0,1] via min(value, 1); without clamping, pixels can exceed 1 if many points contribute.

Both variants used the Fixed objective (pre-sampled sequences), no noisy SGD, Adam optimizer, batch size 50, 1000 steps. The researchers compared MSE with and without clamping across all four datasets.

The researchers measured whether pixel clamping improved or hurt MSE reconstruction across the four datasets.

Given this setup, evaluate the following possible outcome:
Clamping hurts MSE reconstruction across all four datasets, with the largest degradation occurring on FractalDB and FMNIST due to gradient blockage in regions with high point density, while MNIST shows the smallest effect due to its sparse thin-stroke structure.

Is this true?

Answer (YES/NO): NO